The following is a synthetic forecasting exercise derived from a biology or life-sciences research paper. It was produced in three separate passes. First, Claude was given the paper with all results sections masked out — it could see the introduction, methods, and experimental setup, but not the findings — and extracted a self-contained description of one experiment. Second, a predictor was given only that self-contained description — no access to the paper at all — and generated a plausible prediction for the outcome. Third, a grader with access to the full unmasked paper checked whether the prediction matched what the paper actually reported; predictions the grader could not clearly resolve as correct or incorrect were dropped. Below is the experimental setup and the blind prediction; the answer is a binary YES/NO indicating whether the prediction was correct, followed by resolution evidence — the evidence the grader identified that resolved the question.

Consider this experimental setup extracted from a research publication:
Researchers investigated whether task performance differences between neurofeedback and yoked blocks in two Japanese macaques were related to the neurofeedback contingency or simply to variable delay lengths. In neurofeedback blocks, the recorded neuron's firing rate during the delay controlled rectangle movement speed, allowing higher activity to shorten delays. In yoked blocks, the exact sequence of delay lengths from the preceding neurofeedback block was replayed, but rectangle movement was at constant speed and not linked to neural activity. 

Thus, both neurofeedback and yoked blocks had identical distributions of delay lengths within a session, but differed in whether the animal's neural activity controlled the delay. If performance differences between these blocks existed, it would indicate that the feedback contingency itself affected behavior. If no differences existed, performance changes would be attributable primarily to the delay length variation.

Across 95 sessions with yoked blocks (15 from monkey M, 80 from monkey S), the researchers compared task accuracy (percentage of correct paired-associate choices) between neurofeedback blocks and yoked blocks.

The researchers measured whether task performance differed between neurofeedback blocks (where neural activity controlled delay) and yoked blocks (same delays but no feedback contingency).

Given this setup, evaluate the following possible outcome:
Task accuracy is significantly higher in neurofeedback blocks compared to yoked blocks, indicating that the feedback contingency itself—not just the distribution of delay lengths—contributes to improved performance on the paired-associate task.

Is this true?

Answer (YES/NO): NO